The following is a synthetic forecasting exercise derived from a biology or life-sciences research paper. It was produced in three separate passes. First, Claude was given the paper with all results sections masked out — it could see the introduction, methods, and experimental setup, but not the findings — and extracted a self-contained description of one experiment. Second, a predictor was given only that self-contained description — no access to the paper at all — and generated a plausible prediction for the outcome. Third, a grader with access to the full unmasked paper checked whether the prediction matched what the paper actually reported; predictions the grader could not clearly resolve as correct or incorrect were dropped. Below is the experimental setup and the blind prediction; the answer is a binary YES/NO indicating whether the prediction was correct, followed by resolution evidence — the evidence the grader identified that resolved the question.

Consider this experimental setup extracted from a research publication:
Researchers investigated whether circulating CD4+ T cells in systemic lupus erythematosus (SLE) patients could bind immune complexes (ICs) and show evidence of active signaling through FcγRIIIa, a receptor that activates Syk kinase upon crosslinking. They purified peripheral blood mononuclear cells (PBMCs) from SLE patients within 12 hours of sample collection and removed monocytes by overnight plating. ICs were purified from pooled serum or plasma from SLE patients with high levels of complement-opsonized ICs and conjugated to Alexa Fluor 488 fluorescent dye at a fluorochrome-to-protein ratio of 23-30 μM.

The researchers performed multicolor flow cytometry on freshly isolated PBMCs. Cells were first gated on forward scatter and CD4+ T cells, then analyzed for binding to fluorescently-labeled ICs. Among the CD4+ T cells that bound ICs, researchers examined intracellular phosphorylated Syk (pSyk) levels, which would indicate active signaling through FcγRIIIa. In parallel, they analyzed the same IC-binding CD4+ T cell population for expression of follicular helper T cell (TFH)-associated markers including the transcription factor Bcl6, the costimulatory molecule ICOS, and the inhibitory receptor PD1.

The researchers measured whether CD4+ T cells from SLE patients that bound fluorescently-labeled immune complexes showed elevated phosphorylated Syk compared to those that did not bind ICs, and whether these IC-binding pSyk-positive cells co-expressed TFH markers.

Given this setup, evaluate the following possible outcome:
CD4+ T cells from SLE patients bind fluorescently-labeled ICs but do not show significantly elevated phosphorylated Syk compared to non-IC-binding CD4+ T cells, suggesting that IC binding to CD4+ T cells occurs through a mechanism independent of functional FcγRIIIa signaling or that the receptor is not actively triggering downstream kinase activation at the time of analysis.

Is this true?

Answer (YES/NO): NO